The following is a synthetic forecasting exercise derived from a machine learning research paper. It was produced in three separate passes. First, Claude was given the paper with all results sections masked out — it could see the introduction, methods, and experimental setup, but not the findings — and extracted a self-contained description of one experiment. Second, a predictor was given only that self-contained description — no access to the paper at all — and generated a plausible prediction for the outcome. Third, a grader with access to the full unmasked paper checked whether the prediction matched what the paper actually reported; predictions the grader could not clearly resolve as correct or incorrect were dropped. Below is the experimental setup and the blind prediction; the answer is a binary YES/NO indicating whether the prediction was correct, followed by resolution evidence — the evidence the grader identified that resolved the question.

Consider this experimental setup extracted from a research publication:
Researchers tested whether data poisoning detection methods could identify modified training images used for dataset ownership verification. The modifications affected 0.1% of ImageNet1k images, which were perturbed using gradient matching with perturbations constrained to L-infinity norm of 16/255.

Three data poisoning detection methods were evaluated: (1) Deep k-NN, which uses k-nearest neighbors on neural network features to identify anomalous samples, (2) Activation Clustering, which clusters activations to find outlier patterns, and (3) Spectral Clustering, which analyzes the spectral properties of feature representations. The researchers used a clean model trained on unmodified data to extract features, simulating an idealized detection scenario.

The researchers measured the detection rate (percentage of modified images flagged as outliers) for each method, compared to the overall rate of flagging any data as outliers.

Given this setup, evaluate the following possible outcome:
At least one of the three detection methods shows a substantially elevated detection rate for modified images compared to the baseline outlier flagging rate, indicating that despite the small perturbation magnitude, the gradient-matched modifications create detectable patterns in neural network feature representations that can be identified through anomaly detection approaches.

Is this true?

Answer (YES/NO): NO